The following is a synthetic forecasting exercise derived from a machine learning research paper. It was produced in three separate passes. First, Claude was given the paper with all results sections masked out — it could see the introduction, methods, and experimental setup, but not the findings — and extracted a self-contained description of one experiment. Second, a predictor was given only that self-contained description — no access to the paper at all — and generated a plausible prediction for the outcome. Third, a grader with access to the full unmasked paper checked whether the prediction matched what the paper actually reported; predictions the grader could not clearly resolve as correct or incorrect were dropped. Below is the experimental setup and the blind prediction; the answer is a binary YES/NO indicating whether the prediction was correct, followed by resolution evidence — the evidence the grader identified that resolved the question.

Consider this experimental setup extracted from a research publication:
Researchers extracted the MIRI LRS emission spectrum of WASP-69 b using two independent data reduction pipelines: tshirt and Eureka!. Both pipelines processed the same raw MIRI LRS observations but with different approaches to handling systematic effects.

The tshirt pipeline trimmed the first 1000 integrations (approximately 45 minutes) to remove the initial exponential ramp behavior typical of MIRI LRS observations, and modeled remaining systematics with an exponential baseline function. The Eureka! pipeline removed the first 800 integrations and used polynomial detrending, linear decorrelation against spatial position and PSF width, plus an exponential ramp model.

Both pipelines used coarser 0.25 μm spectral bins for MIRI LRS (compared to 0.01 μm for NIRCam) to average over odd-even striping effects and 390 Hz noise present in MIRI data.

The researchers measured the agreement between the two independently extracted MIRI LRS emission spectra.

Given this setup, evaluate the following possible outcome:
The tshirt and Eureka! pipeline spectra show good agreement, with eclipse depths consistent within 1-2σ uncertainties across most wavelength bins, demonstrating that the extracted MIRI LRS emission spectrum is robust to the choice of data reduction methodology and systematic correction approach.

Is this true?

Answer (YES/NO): YES